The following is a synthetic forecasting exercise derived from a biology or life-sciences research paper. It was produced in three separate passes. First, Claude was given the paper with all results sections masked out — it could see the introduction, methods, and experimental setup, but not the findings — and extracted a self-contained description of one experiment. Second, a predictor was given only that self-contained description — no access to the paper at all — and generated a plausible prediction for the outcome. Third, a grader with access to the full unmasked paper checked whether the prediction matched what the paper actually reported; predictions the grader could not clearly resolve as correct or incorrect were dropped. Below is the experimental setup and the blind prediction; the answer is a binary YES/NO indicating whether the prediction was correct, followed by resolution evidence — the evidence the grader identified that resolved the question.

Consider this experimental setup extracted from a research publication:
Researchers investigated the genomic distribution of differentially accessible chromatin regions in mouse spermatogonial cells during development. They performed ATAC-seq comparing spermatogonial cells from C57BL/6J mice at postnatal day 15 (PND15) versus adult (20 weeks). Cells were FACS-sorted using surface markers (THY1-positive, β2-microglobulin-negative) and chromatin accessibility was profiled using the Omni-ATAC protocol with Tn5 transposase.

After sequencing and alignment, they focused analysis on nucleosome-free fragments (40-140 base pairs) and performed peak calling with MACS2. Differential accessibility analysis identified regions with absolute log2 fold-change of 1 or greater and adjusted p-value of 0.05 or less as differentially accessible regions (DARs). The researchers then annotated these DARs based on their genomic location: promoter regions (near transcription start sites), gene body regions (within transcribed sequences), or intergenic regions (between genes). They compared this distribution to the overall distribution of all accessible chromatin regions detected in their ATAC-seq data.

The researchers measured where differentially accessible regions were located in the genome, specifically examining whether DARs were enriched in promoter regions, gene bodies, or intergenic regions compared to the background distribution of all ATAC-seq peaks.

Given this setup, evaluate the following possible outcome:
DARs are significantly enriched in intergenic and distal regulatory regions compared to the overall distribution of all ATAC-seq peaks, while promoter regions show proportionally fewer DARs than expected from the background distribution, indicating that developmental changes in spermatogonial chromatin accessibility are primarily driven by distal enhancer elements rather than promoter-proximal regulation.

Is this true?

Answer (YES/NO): NO